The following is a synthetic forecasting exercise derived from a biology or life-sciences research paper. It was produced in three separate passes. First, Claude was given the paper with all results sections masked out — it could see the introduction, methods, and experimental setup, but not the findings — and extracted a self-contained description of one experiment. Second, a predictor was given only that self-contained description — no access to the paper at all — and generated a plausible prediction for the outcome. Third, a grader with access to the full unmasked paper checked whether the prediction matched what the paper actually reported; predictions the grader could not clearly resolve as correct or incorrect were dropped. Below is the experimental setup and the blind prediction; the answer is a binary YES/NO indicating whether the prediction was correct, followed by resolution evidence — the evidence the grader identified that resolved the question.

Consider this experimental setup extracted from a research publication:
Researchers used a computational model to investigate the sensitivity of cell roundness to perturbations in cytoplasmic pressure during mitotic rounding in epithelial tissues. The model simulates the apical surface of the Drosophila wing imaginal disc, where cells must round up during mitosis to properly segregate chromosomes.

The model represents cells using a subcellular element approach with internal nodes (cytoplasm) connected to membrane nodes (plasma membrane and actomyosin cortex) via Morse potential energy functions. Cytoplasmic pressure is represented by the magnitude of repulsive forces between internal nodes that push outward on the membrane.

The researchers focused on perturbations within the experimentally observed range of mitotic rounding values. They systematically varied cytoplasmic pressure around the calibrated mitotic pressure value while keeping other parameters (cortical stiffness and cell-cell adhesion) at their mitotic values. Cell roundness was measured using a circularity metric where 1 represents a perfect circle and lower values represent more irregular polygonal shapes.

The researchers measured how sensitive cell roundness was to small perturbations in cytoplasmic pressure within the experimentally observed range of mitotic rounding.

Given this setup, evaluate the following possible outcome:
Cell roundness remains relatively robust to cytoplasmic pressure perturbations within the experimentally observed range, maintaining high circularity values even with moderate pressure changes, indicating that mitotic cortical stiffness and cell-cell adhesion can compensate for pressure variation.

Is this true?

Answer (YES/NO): NO